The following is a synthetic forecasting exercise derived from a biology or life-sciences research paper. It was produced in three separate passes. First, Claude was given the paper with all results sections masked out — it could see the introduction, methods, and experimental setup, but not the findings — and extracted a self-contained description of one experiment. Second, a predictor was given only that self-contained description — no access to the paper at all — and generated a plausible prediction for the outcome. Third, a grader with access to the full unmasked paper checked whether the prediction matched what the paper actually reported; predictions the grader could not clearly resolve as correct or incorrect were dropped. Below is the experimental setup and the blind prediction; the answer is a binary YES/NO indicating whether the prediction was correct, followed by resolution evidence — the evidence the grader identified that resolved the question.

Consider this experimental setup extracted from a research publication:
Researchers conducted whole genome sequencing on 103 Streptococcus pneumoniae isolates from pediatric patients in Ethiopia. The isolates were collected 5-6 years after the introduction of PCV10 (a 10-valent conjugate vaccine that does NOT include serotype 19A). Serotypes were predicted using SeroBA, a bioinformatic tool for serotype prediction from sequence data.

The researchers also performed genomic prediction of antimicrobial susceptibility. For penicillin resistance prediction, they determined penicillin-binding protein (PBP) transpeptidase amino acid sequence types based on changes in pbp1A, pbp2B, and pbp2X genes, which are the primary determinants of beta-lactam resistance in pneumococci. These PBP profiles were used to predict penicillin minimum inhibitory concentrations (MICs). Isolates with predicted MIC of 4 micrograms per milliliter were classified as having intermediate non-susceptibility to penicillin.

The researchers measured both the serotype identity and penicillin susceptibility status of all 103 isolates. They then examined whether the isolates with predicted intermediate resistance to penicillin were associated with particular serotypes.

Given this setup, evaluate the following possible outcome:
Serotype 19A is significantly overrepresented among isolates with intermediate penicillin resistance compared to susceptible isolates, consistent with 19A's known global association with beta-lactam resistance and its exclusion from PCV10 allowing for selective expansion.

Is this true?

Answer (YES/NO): YES